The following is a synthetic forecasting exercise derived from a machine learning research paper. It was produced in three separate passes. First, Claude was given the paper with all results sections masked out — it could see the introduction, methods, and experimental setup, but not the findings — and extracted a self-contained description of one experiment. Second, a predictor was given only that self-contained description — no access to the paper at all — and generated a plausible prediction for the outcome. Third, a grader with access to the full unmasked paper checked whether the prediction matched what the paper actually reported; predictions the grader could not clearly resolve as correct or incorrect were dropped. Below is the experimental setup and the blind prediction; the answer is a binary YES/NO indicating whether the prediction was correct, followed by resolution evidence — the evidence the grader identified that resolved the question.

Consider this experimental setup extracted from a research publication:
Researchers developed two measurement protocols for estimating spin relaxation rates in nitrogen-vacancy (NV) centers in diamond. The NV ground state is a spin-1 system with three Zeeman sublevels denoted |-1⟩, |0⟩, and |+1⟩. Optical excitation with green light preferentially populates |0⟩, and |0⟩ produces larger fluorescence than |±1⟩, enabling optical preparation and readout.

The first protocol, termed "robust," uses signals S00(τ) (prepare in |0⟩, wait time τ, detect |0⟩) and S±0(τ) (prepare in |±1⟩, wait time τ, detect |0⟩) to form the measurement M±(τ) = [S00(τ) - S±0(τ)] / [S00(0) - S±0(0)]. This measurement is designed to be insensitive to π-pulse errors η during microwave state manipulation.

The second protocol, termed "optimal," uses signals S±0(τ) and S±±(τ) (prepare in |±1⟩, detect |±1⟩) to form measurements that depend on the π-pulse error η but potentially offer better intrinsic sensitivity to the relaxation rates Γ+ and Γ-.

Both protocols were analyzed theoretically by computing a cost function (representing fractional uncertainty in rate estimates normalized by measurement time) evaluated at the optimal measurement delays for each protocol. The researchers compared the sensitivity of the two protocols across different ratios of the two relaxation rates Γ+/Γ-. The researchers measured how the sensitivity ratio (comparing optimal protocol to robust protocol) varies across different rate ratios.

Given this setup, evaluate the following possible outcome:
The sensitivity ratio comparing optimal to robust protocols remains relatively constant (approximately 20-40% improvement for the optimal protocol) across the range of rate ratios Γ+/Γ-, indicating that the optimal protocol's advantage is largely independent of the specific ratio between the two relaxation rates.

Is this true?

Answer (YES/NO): NO